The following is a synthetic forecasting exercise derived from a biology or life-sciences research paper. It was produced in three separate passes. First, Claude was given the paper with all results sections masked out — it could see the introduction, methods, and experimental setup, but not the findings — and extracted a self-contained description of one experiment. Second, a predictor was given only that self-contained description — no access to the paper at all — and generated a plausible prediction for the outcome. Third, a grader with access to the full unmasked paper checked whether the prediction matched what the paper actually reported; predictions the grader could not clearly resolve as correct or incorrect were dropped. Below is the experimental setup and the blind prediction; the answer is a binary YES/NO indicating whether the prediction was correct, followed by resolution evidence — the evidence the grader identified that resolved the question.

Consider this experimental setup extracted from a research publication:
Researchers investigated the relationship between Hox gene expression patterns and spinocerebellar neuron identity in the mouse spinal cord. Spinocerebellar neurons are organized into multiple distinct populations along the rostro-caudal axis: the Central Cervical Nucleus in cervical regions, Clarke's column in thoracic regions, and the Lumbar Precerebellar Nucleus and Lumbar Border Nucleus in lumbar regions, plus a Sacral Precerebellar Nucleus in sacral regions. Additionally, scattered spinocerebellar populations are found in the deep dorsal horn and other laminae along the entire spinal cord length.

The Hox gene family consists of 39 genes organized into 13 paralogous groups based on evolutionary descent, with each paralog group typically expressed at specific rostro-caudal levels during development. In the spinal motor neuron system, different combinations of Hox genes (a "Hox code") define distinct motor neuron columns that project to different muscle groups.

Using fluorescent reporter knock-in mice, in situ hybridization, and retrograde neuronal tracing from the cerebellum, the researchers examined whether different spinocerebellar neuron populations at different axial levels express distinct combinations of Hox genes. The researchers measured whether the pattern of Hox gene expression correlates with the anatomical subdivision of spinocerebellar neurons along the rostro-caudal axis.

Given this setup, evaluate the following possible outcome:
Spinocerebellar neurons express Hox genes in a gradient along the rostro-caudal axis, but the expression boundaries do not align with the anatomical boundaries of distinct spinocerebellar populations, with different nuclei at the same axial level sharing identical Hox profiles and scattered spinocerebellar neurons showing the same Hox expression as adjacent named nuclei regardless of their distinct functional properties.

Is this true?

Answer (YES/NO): NO